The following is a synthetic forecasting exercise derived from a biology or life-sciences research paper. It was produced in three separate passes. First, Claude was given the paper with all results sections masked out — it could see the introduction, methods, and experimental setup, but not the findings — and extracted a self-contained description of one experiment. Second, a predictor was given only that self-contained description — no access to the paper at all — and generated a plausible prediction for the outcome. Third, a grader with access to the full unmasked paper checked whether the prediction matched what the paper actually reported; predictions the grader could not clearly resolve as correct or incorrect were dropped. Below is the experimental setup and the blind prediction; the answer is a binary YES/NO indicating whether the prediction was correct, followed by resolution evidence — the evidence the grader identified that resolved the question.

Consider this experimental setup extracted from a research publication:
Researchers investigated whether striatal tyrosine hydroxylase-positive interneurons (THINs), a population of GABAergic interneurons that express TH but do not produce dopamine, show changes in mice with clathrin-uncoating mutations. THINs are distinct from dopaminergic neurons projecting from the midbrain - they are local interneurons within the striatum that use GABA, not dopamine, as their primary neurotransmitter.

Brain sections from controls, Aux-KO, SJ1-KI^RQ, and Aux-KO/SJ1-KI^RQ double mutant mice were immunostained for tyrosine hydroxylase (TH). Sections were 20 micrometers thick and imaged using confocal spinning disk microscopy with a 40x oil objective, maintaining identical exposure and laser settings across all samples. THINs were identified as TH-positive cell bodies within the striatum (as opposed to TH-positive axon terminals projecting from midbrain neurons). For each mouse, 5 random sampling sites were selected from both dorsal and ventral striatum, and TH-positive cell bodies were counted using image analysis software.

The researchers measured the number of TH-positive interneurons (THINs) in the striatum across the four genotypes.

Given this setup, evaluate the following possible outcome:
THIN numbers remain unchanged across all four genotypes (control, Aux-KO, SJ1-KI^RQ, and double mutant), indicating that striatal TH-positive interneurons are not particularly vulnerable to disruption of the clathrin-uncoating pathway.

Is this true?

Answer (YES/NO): NO